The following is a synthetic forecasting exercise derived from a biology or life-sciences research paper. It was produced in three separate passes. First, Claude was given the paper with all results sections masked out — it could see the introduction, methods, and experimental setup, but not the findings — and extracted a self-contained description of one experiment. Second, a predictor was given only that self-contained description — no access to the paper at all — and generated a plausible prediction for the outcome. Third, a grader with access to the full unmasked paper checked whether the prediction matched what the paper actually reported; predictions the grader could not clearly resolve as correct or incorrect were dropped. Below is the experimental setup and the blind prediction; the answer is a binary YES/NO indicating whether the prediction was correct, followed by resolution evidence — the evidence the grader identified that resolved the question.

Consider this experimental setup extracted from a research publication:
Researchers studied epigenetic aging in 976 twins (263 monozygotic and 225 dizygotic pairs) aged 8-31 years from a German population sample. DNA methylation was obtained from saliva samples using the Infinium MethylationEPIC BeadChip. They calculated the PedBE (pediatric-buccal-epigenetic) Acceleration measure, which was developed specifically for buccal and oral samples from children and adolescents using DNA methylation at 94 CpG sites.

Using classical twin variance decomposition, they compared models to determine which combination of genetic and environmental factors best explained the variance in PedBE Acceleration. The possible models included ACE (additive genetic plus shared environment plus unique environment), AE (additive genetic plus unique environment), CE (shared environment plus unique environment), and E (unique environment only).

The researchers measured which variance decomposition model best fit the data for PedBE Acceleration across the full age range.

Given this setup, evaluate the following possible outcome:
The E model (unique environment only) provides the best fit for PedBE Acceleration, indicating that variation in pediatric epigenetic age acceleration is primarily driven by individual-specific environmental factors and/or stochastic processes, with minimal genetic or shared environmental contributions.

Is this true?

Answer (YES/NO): NO